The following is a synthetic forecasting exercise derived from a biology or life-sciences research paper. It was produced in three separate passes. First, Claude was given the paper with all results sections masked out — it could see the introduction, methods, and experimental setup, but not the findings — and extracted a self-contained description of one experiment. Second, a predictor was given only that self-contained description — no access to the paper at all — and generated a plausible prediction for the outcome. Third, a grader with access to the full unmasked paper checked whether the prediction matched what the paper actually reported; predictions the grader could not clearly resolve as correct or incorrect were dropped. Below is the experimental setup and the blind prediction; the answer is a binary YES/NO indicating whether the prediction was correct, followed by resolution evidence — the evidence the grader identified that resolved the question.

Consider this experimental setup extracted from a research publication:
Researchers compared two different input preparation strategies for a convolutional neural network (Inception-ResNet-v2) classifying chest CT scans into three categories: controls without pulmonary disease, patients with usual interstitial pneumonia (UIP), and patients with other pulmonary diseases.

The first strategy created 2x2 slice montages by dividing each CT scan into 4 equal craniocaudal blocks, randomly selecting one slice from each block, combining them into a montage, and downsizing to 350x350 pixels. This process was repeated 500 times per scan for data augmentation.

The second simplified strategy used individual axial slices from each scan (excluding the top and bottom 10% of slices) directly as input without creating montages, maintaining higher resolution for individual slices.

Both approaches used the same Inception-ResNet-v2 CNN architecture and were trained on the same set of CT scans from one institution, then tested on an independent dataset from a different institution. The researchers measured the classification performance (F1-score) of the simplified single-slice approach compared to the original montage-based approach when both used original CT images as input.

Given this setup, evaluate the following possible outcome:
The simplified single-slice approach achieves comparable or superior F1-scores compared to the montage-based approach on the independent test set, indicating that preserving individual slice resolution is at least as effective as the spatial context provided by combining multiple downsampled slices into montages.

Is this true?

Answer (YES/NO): NO